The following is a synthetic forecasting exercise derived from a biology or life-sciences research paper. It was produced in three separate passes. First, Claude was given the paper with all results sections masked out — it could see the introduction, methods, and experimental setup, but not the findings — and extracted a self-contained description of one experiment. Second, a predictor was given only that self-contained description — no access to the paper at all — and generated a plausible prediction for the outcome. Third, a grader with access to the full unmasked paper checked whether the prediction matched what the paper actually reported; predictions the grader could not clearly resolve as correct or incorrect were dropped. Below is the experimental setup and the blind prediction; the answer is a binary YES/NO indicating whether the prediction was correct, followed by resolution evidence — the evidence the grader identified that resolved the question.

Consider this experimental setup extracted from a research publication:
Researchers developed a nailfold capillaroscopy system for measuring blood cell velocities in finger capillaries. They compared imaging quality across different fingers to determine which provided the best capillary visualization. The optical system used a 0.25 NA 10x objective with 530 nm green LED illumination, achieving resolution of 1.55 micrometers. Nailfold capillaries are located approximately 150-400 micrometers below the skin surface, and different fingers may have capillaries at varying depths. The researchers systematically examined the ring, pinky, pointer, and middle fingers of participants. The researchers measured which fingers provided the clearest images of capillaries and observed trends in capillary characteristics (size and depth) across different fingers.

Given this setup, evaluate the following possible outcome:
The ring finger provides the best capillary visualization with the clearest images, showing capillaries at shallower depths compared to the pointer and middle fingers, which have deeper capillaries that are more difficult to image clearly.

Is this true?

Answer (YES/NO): YES